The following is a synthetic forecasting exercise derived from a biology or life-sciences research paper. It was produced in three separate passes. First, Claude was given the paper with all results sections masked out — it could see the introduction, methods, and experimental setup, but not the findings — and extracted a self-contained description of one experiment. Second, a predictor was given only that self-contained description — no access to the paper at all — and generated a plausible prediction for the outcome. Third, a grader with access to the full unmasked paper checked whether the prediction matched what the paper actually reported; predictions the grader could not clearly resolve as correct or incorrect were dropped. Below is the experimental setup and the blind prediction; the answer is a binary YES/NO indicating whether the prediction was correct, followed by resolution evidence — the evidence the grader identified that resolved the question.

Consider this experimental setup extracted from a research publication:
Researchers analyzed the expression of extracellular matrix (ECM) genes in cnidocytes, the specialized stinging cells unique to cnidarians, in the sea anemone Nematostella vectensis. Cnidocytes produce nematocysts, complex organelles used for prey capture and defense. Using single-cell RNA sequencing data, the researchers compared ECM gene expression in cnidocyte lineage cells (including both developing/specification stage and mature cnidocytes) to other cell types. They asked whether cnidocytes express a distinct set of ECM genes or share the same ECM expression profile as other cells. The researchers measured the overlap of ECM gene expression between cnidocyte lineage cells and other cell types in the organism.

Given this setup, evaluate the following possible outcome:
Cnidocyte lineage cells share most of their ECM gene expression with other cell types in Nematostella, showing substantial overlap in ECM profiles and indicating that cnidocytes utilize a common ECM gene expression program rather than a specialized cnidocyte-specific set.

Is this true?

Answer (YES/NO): NO